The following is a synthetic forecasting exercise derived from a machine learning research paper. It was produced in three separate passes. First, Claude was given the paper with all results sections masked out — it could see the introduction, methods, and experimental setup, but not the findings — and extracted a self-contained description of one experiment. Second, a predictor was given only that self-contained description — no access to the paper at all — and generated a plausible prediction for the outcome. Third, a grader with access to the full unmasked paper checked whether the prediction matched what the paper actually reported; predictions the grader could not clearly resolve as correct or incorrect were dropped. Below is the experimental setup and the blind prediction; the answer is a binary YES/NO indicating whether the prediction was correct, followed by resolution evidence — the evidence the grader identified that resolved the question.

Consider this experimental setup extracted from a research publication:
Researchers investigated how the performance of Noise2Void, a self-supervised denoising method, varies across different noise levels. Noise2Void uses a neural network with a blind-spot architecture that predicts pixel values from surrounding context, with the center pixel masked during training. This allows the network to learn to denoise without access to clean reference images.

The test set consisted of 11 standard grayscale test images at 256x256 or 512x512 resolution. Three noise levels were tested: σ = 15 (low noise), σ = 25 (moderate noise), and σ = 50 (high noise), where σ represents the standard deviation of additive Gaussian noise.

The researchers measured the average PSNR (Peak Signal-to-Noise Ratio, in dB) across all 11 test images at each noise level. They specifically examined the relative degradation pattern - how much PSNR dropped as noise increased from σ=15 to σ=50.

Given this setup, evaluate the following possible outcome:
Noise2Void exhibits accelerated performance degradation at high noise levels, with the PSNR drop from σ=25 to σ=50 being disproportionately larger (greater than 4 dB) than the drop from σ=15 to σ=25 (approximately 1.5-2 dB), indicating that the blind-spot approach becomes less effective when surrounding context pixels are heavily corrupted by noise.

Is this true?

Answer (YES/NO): YES